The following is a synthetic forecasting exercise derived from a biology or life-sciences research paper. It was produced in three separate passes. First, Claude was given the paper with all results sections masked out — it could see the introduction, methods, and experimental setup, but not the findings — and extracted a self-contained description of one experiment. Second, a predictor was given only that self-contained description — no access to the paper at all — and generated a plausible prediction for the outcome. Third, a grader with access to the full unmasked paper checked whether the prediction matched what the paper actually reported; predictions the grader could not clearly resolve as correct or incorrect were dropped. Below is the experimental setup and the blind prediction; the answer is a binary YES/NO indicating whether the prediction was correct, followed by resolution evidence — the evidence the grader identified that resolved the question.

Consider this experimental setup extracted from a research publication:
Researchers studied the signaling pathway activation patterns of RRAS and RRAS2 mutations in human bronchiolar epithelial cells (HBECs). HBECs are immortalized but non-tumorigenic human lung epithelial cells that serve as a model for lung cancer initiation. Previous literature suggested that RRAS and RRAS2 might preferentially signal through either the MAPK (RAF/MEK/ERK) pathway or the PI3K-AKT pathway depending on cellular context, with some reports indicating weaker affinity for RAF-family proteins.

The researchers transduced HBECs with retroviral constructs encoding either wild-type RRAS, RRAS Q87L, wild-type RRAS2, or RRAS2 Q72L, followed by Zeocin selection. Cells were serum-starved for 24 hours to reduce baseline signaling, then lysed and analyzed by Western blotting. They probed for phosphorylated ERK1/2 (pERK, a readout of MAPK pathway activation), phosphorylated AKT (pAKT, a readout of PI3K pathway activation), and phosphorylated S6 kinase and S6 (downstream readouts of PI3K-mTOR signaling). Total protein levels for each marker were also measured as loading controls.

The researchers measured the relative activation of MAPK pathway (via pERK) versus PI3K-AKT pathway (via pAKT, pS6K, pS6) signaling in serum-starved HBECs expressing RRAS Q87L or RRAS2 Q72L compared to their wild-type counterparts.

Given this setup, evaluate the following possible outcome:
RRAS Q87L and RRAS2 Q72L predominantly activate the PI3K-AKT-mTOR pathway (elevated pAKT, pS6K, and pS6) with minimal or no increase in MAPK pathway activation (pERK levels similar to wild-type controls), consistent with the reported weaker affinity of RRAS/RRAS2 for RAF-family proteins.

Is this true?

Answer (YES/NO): NO